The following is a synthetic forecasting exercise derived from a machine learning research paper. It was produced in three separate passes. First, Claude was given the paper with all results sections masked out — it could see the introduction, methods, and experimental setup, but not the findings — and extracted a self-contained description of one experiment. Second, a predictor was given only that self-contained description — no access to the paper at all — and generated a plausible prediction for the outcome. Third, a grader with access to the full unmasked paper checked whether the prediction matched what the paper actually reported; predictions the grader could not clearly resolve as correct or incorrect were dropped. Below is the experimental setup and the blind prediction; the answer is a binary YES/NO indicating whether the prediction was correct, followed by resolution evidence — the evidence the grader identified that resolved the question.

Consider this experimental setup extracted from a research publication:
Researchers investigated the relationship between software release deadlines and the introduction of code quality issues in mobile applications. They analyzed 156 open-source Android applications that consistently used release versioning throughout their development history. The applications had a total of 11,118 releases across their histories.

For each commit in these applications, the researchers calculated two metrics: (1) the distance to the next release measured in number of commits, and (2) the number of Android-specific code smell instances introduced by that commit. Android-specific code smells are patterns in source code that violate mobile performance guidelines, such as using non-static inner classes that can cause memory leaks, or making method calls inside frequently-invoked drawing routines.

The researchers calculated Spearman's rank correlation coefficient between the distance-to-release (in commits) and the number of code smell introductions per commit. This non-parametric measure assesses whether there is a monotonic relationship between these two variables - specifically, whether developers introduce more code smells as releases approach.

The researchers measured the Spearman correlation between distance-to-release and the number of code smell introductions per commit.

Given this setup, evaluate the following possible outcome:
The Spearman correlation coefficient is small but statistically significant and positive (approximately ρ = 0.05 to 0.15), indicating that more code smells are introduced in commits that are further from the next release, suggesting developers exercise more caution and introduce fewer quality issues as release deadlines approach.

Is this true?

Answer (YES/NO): NO